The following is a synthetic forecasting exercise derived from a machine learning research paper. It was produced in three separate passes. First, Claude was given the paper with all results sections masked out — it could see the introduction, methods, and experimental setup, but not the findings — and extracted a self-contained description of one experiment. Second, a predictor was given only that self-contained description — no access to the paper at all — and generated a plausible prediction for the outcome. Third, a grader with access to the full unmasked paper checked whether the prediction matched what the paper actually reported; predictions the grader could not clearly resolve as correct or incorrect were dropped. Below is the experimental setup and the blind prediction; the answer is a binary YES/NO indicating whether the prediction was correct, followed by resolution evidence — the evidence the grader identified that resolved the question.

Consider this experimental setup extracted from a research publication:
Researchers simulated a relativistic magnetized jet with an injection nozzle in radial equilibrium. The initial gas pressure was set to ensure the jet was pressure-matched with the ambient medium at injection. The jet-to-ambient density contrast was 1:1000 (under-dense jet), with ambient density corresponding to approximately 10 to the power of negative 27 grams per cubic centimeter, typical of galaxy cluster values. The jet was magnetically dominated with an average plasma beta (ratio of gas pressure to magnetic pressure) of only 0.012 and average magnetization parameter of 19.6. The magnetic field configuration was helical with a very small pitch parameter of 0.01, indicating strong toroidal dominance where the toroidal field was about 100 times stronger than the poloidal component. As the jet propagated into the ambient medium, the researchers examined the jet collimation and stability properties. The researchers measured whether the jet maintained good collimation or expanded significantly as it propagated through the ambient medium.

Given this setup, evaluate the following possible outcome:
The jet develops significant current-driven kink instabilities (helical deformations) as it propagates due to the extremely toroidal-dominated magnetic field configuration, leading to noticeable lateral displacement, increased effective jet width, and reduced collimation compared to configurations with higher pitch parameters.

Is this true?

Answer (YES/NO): YES